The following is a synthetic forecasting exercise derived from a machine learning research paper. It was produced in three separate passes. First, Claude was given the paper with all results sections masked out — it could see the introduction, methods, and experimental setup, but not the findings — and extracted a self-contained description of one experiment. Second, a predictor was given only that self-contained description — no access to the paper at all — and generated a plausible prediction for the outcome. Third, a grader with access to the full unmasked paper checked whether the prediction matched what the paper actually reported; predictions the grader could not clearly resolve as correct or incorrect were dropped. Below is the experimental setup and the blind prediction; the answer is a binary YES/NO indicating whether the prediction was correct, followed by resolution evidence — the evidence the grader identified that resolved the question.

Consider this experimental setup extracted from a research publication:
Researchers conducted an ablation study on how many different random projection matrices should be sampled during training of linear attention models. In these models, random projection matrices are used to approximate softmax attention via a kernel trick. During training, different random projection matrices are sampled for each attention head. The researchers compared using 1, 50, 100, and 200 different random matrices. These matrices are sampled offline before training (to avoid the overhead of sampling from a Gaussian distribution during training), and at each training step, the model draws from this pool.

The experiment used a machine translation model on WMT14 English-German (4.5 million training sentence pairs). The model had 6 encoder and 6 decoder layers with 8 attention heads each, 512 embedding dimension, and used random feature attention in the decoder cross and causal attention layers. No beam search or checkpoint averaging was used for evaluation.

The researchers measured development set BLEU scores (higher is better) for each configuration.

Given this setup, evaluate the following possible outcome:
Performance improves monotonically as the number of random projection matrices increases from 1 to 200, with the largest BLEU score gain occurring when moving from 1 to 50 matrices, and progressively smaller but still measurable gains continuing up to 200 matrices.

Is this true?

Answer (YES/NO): NO